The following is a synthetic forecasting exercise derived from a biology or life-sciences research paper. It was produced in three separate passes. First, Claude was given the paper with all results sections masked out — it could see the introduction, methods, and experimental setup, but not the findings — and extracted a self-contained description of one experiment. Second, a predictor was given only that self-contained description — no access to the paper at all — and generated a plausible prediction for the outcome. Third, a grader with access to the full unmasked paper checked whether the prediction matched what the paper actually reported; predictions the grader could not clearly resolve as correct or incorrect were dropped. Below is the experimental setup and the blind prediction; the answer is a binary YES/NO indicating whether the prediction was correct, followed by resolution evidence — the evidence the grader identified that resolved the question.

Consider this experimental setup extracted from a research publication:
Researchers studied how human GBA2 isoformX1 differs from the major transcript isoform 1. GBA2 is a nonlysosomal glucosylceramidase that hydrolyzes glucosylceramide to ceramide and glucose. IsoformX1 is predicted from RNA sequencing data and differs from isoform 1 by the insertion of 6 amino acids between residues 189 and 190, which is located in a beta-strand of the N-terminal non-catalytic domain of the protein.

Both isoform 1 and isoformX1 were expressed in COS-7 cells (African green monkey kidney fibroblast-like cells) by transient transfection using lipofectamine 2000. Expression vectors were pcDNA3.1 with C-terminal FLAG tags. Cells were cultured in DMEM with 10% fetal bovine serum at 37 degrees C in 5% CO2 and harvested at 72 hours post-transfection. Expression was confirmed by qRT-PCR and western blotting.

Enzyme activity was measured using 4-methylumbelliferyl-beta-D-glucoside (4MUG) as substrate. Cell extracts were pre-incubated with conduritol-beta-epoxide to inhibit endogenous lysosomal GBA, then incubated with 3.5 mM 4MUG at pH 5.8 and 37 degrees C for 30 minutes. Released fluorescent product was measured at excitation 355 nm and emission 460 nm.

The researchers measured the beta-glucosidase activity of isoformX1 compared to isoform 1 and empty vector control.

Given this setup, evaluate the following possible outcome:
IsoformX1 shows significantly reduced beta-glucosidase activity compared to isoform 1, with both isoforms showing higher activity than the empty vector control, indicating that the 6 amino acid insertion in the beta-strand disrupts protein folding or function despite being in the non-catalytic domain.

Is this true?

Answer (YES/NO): NO